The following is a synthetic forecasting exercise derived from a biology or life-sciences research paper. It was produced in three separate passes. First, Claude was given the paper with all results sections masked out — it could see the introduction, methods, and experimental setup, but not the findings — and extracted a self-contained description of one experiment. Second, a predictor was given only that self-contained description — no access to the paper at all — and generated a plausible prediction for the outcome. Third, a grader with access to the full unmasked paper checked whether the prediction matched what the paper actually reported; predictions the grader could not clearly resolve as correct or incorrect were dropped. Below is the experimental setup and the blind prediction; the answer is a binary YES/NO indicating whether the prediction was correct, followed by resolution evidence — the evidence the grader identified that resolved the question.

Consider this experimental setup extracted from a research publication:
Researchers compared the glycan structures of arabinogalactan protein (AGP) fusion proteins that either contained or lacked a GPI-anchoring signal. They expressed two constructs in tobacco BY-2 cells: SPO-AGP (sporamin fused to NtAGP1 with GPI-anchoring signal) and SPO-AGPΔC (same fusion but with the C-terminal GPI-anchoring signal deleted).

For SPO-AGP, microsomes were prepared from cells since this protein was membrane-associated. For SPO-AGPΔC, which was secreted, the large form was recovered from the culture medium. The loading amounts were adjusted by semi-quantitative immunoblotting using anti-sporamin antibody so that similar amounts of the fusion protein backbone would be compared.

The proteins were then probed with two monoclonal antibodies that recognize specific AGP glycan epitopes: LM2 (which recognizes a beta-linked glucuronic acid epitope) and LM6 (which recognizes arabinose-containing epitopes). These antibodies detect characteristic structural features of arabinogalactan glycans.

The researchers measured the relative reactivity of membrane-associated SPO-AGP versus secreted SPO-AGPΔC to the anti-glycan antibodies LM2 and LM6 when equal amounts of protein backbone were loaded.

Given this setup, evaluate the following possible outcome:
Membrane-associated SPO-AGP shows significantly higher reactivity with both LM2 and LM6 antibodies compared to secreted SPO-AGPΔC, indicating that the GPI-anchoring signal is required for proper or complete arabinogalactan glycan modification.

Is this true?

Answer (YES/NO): NO